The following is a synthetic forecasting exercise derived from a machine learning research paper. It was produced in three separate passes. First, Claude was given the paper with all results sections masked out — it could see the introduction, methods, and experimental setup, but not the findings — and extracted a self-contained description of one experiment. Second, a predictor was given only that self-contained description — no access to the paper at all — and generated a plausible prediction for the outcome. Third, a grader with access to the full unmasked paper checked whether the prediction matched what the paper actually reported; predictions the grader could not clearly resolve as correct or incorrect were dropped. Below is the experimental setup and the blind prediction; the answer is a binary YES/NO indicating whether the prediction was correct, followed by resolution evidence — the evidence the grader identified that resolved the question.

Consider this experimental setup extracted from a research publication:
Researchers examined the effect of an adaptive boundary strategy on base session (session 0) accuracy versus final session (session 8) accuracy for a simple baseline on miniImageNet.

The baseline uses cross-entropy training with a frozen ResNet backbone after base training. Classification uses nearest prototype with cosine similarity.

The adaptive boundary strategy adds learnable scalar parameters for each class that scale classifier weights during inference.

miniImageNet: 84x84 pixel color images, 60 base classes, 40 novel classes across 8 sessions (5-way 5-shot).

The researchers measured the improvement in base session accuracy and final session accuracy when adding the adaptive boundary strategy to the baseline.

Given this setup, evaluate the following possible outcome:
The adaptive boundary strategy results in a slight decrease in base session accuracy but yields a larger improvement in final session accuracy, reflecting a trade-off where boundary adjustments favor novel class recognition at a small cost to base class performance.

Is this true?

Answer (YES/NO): NO